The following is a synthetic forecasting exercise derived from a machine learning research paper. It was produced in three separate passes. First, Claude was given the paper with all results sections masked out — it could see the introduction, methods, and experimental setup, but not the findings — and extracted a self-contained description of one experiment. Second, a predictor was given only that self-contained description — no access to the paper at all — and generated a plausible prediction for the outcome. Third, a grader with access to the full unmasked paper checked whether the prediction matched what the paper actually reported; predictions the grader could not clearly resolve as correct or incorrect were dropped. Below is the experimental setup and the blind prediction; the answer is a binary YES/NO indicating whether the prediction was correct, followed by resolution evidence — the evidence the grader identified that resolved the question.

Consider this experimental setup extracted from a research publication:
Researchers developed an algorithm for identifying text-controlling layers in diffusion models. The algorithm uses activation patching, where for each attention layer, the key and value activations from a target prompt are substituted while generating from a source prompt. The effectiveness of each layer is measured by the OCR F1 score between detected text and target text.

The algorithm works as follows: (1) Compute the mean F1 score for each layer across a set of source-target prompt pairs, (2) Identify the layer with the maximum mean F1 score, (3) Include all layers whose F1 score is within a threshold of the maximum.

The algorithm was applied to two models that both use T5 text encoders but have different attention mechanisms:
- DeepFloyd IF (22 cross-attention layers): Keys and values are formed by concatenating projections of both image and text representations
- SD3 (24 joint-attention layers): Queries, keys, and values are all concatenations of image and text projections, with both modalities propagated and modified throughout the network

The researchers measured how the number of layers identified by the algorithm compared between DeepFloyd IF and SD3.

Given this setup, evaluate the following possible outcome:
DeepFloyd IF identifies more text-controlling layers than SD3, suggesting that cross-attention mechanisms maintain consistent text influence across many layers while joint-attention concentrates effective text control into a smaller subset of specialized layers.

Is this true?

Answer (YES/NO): NO